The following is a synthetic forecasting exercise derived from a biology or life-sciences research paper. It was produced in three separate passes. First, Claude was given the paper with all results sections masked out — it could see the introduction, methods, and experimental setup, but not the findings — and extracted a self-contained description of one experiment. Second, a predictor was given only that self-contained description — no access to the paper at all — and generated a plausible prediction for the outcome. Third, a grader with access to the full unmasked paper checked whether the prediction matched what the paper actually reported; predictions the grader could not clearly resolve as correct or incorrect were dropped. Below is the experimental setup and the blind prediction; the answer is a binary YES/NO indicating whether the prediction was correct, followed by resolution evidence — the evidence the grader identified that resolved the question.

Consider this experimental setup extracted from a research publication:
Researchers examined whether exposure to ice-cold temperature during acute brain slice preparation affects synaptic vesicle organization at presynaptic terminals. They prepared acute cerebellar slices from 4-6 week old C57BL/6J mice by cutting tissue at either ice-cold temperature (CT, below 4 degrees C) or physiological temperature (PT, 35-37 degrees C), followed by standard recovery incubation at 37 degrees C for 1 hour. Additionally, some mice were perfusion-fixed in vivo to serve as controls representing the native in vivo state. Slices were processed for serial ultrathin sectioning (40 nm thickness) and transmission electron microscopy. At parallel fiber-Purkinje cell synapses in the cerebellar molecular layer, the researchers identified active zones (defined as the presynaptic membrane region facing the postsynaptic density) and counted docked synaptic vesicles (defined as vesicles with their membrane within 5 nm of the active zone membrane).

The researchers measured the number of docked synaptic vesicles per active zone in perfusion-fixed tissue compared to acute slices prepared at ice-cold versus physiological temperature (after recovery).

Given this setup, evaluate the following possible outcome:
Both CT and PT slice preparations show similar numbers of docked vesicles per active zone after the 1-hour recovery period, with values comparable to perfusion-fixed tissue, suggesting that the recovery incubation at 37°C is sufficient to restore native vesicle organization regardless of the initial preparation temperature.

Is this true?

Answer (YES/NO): NO